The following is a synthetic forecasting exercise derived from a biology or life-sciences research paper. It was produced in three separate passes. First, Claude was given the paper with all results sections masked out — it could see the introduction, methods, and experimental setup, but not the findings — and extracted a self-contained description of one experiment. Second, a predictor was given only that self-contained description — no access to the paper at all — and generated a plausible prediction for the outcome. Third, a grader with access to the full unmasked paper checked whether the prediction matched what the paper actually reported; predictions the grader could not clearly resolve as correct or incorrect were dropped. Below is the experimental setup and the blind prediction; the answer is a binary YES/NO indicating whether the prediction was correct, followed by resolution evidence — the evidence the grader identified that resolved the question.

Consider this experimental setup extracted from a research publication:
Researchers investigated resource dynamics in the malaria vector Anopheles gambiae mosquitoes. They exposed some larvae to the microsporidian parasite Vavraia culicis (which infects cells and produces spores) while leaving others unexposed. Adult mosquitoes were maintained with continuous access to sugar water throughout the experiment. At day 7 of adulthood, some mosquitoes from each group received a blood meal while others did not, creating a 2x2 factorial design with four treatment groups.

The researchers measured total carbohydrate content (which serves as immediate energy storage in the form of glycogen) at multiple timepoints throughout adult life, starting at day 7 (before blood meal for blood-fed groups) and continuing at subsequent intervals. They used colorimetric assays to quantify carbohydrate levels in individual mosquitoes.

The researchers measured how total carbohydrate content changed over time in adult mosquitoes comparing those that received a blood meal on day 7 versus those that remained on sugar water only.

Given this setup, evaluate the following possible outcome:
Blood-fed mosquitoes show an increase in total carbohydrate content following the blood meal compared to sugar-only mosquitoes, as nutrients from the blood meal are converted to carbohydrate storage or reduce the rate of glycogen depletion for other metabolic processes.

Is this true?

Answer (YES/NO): NO